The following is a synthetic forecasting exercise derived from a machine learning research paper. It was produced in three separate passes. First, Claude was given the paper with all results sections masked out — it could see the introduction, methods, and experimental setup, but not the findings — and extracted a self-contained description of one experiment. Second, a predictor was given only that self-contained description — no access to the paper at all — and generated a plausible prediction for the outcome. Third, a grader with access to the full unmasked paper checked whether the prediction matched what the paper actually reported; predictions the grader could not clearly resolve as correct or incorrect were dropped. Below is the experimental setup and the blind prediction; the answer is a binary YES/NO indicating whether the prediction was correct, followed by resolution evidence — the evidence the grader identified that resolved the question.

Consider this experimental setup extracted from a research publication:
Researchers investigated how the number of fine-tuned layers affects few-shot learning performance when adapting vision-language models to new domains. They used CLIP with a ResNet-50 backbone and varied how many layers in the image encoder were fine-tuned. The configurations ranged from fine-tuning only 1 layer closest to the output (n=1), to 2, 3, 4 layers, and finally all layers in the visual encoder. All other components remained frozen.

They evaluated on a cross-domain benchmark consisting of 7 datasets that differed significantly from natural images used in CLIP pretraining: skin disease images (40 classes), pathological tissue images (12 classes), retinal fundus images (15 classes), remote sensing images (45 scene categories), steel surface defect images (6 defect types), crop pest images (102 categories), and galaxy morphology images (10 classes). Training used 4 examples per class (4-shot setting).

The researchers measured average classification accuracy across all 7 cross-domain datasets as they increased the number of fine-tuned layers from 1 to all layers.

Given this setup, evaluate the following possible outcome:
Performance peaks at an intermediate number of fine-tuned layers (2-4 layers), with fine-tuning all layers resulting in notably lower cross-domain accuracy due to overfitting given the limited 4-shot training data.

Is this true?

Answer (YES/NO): NO